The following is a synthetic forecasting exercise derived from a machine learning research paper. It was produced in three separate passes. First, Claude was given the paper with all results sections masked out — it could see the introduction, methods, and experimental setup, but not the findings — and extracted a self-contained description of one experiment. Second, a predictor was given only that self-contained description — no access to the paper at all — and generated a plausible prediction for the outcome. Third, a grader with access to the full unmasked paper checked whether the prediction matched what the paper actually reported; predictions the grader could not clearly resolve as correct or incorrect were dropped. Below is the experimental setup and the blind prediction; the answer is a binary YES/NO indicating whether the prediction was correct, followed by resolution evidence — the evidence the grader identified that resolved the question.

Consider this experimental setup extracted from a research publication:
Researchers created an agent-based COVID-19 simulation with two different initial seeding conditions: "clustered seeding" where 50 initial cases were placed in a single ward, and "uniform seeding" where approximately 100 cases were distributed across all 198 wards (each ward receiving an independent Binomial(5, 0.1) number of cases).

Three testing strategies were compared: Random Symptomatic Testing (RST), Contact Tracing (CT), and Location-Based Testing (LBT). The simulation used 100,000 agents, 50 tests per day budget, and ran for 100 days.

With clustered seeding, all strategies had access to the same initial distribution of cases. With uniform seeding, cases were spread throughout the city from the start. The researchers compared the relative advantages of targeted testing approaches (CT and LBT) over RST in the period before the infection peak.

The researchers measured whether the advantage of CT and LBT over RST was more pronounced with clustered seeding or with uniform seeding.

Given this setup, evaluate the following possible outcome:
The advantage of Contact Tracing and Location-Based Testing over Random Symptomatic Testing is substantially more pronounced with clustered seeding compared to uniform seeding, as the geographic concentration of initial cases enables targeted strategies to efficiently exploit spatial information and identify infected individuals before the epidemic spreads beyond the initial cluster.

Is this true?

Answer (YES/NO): NO